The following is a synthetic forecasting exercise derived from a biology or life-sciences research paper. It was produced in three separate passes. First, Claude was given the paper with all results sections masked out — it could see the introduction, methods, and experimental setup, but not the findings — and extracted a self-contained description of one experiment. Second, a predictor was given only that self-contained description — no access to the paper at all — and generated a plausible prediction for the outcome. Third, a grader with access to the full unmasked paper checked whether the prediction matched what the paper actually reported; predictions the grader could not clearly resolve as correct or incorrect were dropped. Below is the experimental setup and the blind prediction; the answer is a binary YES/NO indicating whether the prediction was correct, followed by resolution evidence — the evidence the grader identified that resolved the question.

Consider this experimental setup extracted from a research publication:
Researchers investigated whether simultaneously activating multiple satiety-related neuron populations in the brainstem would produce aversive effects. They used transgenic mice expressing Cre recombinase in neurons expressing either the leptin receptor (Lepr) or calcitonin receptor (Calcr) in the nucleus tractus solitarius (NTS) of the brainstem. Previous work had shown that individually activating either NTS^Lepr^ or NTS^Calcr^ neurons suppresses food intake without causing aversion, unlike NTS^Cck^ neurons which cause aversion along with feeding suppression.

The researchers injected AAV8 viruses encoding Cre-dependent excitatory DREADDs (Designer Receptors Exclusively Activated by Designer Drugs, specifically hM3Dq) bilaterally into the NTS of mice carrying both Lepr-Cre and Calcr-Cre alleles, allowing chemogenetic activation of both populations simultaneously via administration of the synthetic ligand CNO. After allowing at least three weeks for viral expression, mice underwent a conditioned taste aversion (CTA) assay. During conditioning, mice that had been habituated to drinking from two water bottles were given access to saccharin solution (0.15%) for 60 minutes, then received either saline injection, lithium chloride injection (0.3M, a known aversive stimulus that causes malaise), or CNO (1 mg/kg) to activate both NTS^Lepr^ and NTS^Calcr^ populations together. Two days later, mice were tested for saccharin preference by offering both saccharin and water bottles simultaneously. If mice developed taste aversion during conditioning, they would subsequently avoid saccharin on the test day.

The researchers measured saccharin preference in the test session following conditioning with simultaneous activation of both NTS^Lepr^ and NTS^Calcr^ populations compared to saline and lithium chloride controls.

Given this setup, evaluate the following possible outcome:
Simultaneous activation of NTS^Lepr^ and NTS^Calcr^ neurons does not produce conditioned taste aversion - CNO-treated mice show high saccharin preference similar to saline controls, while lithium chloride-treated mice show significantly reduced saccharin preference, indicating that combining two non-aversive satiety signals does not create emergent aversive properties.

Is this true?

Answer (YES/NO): YES